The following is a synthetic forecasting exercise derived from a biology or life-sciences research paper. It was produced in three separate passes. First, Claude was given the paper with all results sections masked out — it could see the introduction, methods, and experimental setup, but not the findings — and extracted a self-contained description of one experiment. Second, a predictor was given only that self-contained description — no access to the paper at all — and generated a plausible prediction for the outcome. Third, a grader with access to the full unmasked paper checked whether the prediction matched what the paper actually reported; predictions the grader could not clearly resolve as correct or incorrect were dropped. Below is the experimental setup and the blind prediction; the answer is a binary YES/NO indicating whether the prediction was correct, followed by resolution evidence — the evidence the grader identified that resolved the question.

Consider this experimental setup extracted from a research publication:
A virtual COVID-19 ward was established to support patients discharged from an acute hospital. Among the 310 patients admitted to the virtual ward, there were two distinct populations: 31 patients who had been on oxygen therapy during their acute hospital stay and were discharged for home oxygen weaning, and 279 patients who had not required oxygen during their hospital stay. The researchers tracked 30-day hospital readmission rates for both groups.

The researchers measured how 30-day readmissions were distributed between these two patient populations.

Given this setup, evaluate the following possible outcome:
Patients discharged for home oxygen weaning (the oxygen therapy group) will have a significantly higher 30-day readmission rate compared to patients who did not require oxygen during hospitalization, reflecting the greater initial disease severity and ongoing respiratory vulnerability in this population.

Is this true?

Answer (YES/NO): NO